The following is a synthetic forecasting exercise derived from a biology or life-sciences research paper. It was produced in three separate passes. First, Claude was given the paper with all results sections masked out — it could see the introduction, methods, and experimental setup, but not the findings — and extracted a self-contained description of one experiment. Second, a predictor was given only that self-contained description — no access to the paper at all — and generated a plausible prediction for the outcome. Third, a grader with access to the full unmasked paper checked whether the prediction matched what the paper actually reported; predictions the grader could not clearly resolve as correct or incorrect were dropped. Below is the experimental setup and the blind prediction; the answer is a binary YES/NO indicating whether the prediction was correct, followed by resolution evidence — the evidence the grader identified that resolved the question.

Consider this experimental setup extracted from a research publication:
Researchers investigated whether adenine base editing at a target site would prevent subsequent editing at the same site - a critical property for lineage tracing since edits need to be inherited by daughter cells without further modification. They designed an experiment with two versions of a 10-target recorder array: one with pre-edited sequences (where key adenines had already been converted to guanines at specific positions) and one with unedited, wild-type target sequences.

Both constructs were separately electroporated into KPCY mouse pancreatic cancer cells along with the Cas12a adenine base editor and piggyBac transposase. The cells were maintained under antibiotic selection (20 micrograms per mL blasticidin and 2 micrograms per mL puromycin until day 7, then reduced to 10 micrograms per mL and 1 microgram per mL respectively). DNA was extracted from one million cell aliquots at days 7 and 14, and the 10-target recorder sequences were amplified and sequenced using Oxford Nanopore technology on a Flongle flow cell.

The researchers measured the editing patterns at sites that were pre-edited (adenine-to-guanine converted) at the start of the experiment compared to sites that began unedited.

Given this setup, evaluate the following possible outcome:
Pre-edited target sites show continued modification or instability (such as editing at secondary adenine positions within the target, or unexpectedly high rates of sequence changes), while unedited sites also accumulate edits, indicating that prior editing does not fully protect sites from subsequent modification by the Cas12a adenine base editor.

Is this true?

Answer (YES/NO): YES